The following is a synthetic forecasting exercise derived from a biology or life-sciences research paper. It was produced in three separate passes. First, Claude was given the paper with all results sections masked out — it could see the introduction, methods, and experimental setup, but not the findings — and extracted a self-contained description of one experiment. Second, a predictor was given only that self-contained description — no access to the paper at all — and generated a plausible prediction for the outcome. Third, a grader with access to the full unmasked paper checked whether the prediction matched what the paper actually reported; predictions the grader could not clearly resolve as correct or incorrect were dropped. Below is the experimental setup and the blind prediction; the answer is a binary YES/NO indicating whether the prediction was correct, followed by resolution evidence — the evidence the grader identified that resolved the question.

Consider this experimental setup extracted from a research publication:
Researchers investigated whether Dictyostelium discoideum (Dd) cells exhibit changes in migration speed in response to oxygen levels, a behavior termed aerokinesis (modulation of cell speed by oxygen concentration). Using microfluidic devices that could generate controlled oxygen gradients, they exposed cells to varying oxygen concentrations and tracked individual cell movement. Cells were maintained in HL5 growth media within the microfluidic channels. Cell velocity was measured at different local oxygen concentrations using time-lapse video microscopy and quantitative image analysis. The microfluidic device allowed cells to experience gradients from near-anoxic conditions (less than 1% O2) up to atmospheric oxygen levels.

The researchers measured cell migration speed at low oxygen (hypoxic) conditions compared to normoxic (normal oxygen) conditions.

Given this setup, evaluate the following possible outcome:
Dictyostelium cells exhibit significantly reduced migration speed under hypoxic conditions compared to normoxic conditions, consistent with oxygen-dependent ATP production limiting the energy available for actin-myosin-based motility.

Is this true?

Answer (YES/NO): NO